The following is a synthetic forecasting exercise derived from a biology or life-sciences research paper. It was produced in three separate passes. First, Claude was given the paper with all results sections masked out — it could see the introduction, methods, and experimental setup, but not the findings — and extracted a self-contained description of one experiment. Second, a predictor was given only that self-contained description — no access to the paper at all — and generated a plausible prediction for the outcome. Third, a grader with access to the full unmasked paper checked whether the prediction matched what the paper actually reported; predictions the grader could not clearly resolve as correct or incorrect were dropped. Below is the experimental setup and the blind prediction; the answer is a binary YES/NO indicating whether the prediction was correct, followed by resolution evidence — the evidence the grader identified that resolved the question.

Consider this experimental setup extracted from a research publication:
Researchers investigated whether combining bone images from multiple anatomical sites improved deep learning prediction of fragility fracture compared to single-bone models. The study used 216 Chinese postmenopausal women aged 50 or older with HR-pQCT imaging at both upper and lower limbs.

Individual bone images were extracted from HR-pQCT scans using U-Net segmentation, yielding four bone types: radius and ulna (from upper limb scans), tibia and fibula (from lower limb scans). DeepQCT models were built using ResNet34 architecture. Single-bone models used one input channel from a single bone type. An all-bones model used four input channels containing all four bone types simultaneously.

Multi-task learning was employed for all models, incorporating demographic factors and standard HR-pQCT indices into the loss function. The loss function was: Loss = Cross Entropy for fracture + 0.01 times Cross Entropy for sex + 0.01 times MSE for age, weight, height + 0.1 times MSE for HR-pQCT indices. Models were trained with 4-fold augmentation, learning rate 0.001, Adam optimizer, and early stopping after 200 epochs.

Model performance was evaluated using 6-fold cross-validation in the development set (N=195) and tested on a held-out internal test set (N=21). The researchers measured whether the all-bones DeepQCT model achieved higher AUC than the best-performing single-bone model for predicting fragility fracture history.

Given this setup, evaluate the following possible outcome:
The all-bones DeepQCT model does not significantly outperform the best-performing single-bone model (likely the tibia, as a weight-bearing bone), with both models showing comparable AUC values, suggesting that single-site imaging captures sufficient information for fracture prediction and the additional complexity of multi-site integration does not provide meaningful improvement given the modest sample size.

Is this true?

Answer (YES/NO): NO